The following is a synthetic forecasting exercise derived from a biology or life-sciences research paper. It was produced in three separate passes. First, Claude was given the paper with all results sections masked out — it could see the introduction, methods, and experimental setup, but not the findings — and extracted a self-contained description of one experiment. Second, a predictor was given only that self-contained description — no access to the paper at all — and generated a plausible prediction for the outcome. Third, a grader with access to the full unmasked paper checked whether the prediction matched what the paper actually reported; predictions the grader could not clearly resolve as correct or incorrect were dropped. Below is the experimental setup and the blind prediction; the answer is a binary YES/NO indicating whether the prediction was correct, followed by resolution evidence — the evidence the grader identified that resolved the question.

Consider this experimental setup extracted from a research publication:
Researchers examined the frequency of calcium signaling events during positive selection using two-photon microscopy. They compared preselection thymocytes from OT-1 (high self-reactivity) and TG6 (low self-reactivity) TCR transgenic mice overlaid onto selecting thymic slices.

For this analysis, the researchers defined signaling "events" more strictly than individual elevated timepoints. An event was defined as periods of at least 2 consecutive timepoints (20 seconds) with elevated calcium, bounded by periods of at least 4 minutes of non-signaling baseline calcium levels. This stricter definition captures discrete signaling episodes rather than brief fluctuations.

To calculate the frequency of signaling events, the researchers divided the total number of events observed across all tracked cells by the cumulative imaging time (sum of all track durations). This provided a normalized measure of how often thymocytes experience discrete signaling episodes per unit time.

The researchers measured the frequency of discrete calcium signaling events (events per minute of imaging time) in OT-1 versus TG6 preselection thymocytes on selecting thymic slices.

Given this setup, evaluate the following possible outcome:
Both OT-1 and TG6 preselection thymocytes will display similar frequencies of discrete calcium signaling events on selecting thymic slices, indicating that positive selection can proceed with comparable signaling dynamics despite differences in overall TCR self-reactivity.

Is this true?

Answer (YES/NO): NO